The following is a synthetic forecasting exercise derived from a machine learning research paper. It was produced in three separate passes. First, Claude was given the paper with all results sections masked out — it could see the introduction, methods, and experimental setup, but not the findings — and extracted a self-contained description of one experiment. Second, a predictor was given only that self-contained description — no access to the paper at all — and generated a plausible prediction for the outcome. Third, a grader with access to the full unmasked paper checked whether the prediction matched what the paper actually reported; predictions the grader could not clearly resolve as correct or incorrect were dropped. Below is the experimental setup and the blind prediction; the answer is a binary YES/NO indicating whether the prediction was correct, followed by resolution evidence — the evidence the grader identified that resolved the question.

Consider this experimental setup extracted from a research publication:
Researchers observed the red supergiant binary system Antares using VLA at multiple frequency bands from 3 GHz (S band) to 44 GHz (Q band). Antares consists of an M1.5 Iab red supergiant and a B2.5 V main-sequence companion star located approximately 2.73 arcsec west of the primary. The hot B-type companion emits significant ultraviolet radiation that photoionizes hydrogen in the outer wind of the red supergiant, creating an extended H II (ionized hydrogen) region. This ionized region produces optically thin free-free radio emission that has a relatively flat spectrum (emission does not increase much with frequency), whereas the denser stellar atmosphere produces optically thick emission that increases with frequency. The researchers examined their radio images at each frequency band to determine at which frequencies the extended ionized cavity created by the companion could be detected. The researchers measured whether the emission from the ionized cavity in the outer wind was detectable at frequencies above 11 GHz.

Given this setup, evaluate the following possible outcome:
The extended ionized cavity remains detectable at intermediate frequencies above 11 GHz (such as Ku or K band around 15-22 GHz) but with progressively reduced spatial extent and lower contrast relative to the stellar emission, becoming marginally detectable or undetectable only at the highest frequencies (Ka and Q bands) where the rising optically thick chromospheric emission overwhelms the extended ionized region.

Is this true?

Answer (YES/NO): NO